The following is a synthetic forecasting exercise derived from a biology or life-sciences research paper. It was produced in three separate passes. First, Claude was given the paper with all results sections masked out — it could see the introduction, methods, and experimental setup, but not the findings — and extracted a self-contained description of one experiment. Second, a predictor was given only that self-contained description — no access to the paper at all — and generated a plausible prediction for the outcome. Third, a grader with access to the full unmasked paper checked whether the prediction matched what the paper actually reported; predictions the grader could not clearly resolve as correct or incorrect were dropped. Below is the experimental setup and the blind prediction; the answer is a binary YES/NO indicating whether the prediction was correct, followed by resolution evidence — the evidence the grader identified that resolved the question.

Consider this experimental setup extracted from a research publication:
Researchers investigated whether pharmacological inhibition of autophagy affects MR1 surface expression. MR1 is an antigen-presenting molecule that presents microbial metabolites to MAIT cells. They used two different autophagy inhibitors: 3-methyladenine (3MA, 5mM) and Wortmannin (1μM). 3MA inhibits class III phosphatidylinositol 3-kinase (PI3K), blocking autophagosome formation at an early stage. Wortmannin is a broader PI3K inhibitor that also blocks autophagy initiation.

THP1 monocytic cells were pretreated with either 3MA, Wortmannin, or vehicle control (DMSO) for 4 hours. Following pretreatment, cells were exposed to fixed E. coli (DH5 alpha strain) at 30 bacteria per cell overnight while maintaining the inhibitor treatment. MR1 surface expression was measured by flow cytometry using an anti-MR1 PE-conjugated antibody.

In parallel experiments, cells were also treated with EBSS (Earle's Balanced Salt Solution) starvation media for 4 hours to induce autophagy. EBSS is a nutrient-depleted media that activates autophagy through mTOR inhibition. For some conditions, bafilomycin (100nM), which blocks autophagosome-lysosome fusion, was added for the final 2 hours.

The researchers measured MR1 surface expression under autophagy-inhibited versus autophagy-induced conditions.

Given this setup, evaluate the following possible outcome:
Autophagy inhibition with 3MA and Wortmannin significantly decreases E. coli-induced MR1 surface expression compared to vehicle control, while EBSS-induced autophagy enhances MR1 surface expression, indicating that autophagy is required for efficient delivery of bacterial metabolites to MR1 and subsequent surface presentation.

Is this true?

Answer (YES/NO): NO